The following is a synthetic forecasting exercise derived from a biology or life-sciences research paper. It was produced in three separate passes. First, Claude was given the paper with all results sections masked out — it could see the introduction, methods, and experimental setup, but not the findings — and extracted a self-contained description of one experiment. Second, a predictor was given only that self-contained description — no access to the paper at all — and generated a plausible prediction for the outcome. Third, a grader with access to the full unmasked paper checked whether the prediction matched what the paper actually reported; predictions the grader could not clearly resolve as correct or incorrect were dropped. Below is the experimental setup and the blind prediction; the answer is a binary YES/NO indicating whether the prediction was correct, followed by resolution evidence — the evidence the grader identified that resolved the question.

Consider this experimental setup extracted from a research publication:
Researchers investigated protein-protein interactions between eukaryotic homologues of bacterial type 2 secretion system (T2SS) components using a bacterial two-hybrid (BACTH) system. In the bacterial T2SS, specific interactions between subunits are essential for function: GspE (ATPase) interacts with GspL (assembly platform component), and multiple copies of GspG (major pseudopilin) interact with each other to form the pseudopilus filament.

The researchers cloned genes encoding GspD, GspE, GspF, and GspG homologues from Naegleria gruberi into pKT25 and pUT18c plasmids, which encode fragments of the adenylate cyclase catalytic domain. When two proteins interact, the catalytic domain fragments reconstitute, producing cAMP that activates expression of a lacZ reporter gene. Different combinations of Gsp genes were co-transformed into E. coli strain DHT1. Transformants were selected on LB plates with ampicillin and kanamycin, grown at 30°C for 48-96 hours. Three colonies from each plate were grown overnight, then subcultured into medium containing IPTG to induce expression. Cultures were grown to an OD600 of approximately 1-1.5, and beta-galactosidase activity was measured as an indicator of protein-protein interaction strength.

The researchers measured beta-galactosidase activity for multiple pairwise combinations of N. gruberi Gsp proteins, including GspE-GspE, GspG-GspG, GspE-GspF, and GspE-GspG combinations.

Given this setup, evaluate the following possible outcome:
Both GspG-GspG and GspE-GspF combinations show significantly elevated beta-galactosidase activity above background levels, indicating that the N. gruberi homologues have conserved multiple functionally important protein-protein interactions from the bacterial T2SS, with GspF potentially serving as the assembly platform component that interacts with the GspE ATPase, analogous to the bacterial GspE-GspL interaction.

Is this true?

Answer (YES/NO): NO